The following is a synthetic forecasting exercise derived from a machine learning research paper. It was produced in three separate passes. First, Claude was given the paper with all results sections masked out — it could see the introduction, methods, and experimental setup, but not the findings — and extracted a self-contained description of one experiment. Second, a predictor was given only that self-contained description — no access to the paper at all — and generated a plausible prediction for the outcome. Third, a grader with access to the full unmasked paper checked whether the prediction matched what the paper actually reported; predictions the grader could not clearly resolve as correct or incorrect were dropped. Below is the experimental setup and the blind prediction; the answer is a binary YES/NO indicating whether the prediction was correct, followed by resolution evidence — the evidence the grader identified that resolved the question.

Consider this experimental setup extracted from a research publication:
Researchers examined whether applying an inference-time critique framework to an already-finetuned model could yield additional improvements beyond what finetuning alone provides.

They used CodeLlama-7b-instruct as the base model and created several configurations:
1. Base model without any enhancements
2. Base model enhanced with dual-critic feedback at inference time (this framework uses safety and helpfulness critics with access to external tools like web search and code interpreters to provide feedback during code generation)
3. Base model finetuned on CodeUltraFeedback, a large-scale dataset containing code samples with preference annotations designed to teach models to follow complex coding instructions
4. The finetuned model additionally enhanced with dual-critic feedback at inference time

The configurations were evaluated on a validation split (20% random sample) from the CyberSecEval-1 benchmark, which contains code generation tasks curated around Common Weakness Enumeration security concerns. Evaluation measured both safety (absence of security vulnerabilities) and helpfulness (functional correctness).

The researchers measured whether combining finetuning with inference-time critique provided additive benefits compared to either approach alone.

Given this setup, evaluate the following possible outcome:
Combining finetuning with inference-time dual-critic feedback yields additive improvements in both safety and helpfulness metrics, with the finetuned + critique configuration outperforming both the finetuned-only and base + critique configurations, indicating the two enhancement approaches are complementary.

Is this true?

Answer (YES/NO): YES